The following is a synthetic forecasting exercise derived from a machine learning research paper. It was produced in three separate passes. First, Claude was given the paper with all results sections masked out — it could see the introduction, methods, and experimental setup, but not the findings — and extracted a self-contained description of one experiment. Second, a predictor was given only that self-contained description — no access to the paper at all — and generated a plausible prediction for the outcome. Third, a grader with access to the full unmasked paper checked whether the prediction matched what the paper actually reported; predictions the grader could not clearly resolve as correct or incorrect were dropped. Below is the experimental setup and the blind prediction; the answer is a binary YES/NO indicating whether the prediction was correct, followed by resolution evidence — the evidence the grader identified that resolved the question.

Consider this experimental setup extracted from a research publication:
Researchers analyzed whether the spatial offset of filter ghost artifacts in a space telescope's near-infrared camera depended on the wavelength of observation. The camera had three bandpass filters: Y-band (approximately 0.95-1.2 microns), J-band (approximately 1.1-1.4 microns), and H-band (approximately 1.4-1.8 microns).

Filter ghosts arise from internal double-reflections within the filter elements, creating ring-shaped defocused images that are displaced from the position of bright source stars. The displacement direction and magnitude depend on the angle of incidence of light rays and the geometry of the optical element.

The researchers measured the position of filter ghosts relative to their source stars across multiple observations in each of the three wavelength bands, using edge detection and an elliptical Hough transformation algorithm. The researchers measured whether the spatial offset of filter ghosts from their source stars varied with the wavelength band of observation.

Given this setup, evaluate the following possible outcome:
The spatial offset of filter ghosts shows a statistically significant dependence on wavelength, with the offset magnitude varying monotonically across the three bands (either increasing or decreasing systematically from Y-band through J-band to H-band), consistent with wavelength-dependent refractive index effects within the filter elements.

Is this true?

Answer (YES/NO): NO